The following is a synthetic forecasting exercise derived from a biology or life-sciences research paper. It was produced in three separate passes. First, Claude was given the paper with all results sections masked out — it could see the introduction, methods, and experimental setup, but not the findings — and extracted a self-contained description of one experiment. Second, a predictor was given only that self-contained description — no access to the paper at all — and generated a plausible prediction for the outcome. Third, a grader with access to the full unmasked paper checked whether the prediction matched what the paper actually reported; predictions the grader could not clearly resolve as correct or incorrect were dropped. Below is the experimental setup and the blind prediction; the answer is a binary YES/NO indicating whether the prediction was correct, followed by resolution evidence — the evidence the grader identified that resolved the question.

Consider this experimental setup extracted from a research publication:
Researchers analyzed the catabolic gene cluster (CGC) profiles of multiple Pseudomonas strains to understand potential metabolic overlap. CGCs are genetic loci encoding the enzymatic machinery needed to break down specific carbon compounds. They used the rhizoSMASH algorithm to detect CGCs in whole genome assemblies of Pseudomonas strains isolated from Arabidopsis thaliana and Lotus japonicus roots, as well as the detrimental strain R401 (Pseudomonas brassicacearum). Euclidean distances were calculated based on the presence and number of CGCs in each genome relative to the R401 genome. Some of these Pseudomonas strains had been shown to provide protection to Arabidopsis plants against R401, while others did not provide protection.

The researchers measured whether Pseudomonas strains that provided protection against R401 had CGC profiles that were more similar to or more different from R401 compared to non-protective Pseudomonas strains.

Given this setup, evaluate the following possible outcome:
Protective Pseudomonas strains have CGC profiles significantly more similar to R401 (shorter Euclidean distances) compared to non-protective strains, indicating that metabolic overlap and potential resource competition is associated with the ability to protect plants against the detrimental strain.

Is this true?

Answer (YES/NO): YES